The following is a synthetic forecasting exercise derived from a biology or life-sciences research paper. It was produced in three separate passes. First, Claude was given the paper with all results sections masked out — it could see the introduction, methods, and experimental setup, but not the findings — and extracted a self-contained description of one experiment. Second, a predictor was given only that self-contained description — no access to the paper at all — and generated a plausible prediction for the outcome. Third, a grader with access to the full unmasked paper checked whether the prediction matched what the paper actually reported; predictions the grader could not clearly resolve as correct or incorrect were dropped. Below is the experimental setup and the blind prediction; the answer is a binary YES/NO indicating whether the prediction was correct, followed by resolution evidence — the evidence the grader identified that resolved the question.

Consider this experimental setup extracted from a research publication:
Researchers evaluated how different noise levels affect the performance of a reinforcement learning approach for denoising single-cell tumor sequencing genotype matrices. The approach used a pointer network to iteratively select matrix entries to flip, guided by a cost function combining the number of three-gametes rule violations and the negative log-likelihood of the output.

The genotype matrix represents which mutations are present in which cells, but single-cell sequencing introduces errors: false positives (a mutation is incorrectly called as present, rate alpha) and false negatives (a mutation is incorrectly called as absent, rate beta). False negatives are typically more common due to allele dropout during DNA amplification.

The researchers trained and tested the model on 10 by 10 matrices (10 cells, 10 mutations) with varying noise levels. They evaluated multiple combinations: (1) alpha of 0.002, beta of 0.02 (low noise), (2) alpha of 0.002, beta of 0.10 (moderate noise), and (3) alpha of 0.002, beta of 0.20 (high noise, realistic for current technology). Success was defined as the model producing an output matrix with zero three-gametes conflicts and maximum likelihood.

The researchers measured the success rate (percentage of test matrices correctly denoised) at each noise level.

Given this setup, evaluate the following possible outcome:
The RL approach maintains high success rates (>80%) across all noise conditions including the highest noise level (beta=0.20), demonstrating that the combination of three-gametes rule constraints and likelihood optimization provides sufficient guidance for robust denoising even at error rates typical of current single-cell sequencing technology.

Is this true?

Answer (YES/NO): NO